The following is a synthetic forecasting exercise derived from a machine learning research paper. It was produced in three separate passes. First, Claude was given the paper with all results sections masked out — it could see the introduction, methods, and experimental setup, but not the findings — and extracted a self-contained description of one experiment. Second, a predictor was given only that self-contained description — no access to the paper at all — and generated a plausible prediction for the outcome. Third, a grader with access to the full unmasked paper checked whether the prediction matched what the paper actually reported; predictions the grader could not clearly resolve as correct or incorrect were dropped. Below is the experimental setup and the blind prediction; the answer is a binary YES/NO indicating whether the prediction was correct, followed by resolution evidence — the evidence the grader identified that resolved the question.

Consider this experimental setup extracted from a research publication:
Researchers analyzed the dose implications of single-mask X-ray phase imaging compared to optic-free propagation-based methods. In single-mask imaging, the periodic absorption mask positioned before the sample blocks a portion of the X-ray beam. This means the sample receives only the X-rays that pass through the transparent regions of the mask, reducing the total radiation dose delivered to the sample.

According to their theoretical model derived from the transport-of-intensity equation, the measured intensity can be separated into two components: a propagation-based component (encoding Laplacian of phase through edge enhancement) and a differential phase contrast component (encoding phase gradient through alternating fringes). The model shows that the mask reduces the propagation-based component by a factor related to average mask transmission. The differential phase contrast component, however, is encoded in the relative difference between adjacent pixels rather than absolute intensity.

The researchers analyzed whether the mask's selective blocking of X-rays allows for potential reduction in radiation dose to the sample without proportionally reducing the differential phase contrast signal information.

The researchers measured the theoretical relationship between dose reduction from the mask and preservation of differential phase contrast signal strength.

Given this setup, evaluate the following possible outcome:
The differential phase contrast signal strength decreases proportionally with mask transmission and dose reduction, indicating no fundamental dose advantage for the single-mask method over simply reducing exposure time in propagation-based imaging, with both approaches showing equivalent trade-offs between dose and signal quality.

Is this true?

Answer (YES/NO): NO